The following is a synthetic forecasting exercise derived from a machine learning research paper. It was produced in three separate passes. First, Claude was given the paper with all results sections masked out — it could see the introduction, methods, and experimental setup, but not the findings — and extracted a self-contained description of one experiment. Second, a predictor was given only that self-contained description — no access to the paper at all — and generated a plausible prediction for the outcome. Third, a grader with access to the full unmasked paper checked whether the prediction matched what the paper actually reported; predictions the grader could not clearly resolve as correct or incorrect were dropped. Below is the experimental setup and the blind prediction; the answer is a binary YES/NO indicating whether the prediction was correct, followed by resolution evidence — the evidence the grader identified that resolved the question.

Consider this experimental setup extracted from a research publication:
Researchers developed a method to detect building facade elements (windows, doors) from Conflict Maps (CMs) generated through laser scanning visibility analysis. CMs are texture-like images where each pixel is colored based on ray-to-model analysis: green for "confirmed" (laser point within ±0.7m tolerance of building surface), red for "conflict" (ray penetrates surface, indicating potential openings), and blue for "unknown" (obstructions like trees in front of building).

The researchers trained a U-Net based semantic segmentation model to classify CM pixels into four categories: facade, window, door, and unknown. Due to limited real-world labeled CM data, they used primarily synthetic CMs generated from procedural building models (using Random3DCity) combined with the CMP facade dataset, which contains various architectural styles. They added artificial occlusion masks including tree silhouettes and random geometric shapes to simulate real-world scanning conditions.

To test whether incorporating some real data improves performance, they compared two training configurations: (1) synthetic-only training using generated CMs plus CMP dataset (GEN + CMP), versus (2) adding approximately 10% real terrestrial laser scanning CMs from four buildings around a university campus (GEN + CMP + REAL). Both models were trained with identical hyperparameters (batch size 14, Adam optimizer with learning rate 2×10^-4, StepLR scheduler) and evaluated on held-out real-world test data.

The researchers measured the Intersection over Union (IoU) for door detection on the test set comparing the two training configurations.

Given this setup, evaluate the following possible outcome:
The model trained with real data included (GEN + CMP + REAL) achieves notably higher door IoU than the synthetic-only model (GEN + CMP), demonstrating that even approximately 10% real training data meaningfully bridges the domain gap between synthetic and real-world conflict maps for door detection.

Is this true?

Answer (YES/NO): YES